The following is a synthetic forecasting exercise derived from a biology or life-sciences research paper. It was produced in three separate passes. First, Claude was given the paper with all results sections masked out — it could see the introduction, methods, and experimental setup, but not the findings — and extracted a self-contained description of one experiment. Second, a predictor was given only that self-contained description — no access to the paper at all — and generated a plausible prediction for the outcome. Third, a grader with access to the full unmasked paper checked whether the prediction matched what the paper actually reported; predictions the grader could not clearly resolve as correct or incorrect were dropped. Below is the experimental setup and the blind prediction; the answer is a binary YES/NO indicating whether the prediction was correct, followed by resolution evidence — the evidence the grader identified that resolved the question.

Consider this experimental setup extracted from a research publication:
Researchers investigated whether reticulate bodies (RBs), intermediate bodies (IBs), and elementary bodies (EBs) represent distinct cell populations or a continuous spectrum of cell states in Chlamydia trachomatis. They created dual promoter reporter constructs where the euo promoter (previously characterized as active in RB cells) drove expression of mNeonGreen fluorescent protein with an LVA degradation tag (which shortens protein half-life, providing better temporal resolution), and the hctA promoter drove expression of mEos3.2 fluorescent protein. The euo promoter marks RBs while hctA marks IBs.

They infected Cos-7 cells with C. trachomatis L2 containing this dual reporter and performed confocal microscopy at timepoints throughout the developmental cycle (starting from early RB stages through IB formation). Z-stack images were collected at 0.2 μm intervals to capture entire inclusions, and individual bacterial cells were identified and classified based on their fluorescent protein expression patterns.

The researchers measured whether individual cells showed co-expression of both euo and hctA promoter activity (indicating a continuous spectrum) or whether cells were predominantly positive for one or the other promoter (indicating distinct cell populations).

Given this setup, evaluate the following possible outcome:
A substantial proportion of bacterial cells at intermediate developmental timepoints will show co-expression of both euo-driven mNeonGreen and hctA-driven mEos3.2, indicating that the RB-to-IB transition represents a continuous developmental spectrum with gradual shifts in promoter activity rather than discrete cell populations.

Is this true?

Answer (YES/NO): NO